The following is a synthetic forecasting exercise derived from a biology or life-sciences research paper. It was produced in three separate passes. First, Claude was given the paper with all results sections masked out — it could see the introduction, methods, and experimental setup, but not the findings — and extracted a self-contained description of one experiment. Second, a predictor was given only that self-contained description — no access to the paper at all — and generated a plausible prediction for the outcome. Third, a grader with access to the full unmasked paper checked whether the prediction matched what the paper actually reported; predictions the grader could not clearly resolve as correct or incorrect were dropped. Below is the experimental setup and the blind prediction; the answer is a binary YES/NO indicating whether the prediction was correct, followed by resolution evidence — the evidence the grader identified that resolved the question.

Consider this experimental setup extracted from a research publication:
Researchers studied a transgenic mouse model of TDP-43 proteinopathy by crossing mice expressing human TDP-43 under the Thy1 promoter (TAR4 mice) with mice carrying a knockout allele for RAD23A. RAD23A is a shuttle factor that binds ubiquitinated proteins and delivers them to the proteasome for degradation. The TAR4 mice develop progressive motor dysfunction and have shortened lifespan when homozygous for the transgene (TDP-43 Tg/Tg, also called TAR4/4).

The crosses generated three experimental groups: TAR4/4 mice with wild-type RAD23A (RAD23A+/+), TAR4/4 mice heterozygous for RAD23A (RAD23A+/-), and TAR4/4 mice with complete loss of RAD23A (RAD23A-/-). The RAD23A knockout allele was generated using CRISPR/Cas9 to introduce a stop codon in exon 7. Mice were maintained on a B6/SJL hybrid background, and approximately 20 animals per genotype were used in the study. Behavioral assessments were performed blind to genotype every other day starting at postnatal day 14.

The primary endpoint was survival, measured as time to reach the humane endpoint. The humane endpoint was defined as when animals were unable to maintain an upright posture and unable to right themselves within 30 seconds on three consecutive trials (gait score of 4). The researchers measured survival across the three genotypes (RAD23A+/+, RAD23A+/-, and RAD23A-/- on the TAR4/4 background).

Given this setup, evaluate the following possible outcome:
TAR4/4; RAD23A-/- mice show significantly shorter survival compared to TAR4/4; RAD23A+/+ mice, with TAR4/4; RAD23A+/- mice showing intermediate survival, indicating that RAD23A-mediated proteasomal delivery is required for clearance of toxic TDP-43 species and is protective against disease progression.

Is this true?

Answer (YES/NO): NO